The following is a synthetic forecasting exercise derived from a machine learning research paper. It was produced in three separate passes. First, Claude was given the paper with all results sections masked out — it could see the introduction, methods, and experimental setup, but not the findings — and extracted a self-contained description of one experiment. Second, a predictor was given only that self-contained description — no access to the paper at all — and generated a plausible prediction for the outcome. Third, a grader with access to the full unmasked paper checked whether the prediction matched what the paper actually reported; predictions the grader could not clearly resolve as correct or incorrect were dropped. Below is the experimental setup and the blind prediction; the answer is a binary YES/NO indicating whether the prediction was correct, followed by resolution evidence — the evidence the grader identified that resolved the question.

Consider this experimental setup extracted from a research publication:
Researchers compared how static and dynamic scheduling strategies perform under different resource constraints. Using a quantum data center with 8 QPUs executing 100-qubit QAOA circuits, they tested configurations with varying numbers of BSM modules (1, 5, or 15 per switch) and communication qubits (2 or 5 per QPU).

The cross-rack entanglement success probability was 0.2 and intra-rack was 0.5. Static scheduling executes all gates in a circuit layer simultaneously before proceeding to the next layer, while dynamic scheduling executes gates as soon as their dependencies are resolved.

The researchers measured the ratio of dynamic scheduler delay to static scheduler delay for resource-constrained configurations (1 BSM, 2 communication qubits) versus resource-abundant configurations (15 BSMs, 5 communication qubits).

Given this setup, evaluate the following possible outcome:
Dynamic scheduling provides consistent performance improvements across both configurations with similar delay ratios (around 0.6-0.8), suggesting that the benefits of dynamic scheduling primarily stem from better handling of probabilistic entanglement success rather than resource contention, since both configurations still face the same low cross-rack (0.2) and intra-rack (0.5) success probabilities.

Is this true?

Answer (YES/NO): NO